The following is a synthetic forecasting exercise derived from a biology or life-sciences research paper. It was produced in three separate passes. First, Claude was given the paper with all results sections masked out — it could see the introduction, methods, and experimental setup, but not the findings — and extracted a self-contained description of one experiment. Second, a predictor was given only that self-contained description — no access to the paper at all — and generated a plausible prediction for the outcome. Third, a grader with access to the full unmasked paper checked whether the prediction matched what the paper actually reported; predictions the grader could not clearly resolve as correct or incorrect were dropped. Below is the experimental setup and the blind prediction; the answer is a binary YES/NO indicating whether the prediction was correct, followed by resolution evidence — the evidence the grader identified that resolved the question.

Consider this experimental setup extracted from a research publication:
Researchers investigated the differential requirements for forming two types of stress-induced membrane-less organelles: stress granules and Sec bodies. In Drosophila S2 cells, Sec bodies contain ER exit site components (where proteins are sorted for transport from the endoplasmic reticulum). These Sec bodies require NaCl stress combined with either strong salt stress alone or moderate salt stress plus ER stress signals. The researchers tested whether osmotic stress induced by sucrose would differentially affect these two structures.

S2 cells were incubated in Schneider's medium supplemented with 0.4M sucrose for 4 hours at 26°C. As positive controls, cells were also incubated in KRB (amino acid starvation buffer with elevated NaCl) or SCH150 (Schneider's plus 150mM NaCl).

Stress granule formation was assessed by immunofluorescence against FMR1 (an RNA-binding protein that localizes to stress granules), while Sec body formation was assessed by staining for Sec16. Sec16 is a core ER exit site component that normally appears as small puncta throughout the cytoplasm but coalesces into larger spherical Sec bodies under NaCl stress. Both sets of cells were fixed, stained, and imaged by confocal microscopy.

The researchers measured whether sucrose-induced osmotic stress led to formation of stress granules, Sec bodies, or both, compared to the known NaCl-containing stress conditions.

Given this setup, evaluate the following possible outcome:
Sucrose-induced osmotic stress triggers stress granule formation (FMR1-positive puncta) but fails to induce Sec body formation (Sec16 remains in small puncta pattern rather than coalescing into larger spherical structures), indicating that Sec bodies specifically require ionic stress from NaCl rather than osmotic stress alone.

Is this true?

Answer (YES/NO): YES